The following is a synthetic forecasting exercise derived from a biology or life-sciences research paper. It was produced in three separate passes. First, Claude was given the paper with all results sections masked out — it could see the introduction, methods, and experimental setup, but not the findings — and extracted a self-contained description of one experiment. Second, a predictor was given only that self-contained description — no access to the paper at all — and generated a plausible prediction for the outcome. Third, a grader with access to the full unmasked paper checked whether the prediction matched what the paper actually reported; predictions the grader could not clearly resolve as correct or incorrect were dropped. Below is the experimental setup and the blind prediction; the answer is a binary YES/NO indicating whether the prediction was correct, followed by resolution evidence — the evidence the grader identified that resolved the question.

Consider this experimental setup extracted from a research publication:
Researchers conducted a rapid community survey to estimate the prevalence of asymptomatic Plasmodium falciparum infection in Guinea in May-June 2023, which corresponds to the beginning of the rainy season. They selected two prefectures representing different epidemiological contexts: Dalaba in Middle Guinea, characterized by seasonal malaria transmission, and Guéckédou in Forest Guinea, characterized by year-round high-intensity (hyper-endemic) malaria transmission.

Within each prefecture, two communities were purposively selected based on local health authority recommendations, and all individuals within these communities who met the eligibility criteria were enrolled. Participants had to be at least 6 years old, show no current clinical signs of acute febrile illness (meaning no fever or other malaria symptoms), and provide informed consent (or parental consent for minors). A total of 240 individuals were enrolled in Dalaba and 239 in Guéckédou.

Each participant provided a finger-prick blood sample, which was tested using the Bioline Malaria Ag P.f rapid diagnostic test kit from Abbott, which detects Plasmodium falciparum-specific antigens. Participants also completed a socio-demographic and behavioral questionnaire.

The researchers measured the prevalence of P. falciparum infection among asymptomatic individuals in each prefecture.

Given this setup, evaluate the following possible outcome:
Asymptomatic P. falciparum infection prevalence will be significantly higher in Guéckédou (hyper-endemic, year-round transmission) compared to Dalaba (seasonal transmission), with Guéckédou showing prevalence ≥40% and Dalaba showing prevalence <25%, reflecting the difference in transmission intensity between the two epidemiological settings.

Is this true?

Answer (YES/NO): YES